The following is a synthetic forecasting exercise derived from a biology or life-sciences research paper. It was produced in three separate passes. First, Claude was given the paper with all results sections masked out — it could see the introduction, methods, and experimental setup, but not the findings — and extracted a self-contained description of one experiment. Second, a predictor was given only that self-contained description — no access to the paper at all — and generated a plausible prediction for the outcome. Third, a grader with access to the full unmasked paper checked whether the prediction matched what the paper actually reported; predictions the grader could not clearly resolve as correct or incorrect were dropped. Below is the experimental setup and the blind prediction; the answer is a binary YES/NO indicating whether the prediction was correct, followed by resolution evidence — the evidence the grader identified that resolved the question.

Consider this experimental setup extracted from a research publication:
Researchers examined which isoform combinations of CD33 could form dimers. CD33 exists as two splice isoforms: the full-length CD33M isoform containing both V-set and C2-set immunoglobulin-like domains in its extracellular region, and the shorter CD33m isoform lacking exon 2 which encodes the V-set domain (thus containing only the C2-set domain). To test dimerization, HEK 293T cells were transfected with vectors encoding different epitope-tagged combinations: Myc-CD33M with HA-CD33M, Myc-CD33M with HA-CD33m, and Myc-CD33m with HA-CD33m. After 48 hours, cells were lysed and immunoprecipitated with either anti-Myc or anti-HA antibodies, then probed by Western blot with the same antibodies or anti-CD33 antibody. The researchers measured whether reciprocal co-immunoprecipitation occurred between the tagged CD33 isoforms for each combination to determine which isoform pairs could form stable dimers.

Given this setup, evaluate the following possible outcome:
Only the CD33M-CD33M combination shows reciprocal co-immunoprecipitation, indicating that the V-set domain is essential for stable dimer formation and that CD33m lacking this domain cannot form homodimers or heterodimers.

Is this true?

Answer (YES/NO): NO